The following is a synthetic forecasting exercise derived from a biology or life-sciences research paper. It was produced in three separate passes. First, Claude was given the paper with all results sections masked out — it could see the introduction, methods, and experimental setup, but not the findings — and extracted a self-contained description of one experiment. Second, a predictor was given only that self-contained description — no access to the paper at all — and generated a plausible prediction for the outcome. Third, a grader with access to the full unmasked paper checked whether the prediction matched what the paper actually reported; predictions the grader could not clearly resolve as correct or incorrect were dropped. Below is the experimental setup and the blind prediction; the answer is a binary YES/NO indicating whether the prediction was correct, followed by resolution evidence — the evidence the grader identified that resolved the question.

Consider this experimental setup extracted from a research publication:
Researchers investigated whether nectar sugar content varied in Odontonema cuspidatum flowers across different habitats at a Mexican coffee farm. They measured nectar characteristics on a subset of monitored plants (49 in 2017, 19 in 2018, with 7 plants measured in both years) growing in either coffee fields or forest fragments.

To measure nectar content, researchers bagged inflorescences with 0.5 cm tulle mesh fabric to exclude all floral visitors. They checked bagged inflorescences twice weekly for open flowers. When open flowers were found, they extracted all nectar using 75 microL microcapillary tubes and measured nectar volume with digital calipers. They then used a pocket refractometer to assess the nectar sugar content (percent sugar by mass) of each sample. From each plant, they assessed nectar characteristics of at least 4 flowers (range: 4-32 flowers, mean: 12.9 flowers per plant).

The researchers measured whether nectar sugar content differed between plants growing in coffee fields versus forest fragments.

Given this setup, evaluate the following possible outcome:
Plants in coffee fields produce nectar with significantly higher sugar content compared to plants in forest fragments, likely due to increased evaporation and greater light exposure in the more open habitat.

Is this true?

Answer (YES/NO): NO